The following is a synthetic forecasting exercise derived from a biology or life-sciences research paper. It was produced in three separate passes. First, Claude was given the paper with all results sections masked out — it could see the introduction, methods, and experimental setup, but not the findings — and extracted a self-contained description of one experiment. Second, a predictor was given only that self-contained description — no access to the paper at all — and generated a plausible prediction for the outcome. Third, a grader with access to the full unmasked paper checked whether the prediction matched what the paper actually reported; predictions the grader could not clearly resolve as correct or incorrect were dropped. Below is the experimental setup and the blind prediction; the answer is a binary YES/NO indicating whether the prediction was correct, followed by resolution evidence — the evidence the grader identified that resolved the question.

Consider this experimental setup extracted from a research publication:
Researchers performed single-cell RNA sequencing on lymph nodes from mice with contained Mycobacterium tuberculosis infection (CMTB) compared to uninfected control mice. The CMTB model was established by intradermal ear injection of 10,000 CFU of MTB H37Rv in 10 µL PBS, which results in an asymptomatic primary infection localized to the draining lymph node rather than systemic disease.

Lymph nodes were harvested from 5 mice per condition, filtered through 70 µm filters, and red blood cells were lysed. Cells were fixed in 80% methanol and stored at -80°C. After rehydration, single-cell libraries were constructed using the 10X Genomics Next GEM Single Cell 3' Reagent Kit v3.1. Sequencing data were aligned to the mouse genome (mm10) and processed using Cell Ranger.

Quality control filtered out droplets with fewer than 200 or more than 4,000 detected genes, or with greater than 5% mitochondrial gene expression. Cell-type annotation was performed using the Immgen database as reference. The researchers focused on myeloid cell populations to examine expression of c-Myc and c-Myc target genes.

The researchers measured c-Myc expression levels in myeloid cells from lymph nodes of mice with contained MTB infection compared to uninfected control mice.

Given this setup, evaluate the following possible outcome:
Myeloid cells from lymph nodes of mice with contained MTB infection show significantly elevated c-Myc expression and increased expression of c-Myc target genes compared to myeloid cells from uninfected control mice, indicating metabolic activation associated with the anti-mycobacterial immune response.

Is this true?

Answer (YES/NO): NO